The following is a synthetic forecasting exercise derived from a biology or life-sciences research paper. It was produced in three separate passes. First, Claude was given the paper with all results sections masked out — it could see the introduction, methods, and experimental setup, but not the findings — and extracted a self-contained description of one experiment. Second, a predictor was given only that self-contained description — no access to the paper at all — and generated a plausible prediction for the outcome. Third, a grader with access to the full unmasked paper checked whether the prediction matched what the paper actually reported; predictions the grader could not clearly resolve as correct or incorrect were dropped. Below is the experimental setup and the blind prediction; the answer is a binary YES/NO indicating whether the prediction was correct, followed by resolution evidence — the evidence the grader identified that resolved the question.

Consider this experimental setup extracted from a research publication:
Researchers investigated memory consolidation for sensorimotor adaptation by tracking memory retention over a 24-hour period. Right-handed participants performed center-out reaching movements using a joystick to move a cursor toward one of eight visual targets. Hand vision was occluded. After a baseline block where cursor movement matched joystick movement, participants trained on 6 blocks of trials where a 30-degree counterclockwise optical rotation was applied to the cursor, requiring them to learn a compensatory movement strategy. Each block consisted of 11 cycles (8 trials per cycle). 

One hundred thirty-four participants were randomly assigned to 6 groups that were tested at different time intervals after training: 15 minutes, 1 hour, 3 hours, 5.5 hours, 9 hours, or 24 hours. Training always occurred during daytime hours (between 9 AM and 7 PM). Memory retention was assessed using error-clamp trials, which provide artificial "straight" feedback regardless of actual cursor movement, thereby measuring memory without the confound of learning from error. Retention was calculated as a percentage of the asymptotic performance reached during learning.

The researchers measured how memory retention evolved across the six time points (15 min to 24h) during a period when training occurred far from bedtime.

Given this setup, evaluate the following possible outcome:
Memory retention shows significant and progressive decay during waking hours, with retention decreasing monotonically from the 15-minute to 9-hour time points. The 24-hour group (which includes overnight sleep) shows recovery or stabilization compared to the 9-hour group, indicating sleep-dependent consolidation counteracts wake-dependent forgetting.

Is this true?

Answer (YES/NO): NO